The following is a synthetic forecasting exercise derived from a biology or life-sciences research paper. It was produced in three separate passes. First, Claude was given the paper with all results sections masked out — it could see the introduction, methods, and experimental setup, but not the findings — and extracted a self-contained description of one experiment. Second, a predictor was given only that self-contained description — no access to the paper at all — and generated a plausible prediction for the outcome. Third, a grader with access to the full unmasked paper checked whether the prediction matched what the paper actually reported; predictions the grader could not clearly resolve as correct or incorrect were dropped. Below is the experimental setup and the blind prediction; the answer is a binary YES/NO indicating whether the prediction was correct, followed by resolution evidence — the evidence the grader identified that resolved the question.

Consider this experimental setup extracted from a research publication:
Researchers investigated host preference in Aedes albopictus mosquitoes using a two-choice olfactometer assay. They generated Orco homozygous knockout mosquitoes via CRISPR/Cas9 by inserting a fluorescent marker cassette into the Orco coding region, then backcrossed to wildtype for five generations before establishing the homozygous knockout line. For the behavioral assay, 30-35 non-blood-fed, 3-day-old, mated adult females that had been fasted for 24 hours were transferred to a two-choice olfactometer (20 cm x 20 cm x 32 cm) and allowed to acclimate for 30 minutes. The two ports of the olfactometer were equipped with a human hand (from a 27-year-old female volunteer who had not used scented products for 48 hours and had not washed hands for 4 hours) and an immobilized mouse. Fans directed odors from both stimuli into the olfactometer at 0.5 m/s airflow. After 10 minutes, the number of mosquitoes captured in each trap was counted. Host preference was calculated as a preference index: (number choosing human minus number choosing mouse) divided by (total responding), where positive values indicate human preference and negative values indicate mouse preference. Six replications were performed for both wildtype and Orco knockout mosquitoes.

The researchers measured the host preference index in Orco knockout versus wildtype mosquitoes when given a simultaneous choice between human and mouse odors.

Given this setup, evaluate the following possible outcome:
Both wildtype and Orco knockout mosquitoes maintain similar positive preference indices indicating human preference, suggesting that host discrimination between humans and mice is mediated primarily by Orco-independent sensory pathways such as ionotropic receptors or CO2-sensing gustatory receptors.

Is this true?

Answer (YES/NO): NO